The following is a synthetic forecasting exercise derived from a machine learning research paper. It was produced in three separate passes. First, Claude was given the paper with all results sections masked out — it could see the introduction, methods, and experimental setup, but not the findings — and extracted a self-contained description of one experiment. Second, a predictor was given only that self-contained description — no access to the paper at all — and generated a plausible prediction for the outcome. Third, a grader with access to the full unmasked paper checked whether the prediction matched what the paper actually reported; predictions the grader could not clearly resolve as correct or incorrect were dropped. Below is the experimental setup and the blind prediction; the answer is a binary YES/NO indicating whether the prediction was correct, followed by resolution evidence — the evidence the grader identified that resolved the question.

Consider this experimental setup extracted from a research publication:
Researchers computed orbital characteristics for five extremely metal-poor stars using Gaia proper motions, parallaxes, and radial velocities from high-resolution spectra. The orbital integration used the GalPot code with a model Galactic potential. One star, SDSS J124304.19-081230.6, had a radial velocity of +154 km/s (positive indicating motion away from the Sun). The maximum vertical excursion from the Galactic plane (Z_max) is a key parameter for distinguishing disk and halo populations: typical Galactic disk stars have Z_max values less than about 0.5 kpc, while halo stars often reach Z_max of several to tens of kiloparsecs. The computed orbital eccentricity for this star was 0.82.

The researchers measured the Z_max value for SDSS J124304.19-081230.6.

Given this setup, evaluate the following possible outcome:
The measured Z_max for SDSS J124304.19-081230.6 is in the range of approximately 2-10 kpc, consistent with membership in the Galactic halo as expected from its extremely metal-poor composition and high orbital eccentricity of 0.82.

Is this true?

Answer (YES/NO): YES